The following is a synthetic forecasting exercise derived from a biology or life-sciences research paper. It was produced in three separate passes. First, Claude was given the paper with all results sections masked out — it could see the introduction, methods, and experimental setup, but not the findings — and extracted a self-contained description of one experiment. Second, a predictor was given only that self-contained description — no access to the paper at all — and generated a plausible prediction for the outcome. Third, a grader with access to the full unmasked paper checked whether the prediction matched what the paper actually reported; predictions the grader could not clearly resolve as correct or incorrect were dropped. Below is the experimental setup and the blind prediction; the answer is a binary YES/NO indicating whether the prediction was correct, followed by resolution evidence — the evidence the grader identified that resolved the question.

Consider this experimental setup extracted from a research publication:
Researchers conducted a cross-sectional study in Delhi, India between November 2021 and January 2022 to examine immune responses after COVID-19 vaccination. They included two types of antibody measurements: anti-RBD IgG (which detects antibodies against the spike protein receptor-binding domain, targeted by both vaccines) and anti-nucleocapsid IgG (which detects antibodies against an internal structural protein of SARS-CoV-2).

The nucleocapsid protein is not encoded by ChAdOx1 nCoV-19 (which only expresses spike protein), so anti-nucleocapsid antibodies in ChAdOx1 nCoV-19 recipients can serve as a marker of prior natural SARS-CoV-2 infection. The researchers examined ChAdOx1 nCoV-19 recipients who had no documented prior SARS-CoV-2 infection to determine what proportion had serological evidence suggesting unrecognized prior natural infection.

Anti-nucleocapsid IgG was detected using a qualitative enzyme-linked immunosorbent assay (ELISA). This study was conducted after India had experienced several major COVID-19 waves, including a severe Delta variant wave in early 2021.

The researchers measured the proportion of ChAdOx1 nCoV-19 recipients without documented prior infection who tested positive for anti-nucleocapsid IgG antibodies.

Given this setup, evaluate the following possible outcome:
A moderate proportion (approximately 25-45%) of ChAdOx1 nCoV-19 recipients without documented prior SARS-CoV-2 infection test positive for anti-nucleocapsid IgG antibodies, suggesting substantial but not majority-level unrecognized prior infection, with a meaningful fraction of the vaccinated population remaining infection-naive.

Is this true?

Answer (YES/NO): NO